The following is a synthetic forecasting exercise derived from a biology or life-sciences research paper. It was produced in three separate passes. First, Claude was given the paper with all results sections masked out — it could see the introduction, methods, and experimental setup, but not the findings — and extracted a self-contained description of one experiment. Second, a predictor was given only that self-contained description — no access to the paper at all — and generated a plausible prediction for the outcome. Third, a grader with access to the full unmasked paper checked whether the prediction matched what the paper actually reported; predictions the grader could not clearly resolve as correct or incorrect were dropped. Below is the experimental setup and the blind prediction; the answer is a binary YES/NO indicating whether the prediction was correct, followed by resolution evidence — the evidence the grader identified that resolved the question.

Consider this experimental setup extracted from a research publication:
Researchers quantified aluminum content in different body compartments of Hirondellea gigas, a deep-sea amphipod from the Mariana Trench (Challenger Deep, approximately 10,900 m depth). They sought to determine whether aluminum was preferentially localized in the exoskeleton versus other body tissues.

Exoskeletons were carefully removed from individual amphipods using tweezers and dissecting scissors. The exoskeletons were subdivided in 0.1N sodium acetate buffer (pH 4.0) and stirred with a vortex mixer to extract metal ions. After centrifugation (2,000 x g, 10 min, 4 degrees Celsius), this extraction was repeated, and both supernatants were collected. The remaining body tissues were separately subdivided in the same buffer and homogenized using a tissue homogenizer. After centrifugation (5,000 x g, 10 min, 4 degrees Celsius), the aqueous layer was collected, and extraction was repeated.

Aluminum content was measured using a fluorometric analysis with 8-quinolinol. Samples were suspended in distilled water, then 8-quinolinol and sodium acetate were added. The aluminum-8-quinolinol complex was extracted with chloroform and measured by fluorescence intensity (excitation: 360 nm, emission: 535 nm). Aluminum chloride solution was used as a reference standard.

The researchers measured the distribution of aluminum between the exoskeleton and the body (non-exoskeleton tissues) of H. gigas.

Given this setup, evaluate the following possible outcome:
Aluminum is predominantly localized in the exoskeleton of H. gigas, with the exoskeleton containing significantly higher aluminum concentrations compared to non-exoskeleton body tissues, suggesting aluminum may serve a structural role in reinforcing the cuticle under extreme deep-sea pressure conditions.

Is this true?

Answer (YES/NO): NO